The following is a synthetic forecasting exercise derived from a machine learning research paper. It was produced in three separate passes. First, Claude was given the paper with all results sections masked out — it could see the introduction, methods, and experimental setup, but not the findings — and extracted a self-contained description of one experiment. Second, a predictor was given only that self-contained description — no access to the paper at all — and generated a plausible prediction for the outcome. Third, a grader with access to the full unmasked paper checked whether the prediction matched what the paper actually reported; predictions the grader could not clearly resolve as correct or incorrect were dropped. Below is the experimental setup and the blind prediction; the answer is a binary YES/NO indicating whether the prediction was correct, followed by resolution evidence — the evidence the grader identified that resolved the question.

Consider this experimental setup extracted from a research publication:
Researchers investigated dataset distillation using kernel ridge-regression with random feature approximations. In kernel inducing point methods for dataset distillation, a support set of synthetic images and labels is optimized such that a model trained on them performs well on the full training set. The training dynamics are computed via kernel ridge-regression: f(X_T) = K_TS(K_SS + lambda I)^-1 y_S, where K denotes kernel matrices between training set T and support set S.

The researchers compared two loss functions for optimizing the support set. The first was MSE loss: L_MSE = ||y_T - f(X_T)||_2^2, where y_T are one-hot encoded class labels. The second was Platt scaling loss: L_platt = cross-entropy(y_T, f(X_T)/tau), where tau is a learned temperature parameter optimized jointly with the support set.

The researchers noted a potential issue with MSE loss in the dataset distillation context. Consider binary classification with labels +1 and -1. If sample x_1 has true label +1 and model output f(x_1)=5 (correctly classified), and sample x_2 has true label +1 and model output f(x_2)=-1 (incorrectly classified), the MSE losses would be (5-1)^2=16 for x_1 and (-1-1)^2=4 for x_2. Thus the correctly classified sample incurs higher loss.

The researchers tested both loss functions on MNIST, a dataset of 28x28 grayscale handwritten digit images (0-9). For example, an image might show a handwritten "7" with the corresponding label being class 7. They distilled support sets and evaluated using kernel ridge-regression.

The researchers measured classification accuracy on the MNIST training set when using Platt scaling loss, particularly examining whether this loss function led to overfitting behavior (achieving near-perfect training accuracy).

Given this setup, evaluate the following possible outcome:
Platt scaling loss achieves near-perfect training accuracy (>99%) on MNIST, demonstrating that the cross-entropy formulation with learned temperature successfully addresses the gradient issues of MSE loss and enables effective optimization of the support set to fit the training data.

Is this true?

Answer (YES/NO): YES